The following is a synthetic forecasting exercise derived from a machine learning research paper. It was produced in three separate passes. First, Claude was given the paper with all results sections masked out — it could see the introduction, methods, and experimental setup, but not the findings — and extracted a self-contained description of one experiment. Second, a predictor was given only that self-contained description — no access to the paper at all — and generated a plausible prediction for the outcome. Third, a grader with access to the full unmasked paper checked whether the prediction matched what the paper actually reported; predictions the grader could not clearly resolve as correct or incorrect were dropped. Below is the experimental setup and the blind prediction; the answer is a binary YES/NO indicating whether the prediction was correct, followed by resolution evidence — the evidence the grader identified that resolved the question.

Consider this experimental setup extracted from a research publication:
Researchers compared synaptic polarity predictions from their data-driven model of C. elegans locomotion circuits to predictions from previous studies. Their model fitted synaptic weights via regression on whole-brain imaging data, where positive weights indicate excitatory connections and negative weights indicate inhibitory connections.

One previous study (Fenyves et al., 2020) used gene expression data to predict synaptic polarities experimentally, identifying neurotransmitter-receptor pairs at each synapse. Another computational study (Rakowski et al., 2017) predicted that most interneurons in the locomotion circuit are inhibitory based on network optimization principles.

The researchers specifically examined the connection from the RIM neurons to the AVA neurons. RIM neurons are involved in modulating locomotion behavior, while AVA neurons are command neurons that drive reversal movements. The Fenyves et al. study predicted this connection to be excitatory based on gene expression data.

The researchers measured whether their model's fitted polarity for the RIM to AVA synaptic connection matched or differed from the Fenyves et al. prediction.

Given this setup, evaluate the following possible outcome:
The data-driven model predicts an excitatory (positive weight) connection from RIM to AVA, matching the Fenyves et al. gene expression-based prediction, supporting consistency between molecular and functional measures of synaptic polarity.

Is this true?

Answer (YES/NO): NO